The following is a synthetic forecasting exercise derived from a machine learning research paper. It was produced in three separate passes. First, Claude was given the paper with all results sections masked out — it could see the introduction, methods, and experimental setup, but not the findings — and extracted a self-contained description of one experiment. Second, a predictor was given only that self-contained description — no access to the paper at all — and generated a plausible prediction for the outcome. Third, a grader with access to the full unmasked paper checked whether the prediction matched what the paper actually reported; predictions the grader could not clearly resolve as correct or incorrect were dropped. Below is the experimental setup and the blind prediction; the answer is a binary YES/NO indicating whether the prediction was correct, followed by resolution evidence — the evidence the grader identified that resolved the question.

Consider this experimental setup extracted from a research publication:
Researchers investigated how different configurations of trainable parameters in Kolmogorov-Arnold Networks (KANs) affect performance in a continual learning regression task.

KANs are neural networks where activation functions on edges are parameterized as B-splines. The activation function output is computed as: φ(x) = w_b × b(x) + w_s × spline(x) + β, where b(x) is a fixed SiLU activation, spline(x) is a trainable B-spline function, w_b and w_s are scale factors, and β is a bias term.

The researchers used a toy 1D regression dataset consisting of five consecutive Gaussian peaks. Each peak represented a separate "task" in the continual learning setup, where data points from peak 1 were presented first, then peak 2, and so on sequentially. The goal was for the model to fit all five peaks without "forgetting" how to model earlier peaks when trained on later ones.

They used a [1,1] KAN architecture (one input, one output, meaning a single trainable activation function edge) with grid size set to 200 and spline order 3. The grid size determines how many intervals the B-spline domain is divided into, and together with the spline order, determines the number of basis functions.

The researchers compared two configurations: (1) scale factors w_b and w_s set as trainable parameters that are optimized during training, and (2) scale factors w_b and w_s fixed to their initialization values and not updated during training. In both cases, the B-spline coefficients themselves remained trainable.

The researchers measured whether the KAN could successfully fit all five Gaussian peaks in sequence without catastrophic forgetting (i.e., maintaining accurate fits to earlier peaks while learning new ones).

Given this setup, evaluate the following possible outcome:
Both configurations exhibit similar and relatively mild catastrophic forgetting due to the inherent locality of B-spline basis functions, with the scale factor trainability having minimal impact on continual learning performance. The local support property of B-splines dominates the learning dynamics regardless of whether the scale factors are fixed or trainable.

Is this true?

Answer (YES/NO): NO